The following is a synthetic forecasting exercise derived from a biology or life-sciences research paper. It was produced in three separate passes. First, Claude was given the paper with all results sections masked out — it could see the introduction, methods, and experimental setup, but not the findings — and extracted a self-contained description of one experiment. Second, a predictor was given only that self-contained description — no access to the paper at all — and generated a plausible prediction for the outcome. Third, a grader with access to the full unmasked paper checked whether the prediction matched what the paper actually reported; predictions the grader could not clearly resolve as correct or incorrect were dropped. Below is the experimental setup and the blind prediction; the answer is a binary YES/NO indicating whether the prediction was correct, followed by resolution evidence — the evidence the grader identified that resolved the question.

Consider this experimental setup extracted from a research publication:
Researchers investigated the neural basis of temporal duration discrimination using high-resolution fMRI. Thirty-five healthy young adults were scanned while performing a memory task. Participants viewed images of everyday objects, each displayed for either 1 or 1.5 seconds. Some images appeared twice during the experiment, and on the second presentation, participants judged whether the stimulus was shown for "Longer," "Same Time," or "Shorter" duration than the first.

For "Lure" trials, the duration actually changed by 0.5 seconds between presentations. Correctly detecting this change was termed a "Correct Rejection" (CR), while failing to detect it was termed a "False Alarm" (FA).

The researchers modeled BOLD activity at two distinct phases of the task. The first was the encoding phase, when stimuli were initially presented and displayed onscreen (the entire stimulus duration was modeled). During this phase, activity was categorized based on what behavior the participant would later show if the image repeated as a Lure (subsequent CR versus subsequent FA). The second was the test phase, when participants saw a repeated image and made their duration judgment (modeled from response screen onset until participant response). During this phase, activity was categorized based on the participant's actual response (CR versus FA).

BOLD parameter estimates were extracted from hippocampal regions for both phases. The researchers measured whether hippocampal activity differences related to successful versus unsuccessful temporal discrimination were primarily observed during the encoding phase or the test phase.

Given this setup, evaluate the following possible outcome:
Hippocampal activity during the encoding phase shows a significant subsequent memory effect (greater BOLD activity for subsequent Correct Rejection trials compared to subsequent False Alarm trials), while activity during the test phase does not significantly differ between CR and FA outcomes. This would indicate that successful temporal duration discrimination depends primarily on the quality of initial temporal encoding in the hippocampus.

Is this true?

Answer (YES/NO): NO